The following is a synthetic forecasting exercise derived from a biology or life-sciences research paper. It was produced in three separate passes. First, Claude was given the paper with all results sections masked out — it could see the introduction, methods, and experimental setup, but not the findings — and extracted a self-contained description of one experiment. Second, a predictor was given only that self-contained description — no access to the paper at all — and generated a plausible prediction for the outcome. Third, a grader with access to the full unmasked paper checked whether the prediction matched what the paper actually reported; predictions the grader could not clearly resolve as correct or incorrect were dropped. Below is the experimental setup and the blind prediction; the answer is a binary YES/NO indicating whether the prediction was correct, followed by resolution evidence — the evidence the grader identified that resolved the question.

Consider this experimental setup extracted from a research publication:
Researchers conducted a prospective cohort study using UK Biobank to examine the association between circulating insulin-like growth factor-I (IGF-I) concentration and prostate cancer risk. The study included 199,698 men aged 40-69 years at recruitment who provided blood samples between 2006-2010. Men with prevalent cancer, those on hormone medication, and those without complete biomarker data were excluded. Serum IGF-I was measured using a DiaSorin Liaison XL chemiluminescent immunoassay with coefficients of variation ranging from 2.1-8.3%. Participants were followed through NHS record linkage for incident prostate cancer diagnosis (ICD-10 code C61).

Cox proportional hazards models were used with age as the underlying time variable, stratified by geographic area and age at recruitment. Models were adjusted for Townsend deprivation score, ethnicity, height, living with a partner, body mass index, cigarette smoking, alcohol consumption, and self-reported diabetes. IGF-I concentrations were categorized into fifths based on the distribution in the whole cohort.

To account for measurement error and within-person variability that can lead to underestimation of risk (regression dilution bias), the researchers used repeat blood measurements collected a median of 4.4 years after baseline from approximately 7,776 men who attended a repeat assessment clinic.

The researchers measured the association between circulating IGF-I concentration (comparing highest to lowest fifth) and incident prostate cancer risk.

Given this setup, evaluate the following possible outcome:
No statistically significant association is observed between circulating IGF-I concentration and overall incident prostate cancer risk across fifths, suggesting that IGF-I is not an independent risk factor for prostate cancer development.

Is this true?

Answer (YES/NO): NO